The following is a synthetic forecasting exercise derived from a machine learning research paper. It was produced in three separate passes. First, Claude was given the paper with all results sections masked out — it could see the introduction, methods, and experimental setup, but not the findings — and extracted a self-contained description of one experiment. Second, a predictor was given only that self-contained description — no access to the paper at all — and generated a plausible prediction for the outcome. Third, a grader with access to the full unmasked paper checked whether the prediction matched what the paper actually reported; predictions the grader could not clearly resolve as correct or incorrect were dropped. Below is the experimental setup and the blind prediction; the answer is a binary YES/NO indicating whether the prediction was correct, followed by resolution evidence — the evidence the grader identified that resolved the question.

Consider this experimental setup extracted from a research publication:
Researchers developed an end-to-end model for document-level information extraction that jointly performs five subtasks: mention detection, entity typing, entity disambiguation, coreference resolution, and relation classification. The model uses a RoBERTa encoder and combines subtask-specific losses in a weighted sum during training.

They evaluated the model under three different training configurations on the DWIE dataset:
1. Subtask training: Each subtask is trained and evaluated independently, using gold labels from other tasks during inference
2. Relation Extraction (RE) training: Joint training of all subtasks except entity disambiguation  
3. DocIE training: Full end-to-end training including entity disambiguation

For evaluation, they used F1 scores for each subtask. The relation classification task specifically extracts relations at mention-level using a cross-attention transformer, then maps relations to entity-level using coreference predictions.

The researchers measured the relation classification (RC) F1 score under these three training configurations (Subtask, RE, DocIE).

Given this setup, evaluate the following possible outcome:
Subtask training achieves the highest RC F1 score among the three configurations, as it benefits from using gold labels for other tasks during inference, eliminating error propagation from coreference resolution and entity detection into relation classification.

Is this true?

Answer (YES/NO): YES